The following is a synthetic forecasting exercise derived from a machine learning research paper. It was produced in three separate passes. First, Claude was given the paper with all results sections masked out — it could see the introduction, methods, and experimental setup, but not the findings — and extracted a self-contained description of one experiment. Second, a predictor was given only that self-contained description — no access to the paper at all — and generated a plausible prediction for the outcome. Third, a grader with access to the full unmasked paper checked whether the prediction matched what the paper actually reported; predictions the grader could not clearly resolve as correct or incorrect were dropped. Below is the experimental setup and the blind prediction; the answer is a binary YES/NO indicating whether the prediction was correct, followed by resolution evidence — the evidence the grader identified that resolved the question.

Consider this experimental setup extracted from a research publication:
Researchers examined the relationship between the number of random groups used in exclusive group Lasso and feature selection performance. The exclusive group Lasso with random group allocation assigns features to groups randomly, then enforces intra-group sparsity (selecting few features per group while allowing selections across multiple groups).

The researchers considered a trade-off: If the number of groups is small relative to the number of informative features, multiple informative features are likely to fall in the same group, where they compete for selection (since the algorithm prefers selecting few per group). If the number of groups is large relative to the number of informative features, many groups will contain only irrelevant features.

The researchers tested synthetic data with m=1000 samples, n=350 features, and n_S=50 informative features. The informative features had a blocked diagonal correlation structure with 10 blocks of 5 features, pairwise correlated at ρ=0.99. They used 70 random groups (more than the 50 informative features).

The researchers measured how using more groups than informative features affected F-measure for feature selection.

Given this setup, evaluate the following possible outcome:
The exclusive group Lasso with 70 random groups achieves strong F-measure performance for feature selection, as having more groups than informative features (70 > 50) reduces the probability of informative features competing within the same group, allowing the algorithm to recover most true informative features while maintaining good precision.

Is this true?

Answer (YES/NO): YES